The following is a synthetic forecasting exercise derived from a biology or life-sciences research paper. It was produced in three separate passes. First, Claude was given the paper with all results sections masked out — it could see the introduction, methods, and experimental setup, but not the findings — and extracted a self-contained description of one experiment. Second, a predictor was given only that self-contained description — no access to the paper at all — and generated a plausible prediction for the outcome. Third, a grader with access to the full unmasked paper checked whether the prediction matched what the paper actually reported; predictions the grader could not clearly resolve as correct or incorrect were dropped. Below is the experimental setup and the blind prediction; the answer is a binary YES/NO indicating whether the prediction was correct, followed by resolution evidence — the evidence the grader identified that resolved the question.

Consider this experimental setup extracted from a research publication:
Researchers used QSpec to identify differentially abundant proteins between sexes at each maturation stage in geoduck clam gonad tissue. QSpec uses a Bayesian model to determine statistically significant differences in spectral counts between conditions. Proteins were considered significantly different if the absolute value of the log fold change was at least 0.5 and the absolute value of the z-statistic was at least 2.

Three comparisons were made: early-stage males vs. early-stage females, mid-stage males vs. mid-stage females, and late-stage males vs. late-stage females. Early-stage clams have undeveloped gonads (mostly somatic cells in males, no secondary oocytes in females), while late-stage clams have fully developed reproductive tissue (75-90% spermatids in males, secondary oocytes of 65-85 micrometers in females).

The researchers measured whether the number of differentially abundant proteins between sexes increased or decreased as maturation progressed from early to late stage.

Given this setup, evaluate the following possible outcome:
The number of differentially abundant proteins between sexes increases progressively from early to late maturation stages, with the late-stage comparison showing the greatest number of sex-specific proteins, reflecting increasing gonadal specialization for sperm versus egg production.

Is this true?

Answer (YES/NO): YES